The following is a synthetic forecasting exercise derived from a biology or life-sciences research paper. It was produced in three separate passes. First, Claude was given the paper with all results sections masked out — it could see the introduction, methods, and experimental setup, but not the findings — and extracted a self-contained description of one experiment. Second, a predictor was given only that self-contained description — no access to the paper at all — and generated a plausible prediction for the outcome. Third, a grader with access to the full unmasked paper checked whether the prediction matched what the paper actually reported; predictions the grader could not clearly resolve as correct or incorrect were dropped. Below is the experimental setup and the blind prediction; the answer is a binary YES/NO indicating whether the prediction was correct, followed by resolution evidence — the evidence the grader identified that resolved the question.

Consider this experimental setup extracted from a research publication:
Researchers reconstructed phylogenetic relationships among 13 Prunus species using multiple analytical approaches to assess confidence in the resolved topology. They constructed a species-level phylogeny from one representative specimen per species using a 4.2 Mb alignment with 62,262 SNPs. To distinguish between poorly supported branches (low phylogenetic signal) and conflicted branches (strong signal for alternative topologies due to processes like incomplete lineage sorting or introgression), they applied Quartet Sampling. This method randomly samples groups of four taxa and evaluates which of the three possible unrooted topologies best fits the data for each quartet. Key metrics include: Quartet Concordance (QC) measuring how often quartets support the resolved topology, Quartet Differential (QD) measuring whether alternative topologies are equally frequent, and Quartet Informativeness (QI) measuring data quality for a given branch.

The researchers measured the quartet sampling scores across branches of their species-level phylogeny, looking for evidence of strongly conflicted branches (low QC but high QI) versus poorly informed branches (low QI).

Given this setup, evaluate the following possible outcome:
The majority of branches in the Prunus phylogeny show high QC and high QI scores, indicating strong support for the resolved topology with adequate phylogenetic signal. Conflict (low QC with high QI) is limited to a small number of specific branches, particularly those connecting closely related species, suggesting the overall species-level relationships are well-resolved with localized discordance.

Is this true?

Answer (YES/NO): YES